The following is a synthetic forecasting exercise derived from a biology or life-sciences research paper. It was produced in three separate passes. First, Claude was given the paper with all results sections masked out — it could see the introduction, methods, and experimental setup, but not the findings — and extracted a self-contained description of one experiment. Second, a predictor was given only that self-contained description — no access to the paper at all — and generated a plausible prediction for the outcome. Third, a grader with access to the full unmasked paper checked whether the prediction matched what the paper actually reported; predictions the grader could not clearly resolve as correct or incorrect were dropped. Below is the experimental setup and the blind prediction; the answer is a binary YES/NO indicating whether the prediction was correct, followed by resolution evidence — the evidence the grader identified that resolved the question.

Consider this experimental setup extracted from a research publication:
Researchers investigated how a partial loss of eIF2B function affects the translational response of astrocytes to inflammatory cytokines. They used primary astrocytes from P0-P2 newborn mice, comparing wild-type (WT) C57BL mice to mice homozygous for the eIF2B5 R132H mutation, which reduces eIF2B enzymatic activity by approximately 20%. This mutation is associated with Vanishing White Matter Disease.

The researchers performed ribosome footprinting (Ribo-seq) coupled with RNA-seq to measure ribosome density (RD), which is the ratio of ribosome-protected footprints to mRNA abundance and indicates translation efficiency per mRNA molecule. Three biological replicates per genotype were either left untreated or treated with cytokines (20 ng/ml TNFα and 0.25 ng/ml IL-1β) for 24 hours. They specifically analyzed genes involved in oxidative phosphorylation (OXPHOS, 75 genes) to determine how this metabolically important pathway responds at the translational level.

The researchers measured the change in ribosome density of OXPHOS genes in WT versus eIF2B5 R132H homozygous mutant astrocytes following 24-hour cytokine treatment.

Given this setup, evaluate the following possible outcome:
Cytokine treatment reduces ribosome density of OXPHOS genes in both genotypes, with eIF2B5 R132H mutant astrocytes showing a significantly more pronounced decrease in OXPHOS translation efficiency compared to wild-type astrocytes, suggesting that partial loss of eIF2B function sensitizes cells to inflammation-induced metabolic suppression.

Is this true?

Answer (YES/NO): NO